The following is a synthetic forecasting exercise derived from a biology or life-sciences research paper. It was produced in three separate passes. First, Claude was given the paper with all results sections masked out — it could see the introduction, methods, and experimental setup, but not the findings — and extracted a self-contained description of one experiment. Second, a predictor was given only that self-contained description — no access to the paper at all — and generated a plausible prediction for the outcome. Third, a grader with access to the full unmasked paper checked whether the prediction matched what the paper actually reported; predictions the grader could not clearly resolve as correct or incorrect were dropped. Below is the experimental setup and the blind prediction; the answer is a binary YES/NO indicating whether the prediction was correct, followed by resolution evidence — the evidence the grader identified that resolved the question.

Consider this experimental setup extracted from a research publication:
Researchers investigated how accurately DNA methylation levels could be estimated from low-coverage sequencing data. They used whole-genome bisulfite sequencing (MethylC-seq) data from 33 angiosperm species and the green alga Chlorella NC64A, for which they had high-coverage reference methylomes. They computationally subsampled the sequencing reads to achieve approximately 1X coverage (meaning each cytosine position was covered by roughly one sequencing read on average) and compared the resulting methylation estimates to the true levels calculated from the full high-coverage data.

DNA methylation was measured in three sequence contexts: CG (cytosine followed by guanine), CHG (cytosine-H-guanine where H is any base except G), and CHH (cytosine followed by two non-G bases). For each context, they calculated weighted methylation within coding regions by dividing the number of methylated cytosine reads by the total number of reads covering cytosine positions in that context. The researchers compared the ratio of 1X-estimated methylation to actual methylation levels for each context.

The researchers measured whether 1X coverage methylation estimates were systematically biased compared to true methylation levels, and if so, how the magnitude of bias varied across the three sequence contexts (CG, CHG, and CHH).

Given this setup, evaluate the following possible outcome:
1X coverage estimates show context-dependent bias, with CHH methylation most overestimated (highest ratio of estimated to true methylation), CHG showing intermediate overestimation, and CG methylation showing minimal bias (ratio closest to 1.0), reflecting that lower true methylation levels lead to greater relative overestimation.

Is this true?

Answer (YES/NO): NO